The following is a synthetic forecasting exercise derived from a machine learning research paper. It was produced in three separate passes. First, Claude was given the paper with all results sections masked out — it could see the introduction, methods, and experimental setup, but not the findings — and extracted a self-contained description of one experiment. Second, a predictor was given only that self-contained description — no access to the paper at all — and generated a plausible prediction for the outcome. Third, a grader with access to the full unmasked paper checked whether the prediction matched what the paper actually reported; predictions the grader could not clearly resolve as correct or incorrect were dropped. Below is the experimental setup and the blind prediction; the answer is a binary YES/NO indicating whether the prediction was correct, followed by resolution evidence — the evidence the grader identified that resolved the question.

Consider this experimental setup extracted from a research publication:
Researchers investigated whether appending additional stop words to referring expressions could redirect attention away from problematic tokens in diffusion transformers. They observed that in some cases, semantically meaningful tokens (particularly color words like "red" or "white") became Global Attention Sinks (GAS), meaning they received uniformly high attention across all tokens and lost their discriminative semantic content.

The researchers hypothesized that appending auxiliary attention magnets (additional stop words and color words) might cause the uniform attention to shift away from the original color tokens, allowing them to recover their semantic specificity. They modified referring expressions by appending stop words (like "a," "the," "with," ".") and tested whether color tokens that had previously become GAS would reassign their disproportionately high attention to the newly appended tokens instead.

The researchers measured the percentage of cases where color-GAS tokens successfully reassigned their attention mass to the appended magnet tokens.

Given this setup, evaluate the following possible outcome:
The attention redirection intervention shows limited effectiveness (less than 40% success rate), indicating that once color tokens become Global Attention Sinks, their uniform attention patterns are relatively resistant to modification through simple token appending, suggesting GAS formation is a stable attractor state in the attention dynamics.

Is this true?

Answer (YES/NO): NO